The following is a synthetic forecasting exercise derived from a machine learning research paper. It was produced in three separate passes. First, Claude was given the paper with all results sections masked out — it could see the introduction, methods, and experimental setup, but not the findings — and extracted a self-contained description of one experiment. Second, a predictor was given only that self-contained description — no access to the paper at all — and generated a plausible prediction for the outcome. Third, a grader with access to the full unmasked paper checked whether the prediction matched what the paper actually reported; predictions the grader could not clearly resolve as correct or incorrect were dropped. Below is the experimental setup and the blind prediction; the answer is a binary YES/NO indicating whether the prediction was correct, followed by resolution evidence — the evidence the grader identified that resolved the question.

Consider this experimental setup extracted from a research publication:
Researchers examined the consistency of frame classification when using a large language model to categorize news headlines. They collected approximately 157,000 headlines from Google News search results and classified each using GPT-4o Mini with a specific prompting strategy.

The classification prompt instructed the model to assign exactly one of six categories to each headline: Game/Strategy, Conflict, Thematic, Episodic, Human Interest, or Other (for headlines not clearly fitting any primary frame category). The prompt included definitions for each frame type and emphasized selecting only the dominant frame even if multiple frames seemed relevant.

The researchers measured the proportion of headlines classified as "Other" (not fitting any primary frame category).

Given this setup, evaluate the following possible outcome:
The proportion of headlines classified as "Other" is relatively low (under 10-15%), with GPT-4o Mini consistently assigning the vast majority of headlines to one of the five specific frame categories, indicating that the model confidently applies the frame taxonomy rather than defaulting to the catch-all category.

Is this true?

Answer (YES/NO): YES